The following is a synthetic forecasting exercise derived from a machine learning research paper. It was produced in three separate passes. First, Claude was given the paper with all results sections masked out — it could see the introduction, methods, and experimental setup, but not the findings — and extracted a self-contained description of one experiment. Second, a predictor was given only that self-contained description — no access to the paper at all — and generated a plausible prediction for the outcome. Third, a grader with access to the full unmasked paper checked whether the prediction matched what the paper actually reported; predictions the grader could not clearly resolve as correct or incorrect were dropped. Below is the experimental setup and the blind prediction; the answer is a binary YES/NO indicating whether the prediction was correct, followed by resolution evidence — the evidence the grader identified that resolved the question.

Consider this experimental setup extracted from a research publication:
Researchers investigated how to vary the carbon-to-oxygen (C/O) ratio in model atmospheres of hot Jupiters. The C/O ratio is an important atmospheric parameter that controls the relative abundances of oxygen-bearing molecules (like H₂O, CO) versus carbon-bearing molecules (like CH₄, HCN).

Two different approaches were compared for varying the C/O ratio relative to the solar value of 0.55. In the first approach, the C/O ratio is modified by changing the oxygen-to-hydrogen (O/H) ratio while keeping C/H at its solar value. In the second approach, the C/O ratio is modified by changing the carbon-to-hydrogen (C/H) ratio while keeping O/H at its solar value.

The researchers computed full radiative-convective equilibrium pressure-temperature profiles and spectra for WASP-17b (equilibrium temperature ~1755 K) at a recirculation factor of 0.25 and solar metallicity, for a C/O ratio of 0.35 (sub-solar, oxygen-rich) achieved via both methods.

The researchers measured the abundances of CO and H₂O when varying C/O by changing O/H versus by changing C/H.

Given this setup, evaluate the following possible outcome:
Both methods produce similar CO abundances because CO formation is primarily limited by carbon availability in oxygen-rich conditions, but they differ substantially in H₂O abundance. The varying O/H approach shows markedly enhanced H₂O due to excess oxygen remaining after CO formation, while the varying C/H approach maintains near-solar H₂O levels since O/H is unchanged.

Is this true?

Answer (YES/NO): NO